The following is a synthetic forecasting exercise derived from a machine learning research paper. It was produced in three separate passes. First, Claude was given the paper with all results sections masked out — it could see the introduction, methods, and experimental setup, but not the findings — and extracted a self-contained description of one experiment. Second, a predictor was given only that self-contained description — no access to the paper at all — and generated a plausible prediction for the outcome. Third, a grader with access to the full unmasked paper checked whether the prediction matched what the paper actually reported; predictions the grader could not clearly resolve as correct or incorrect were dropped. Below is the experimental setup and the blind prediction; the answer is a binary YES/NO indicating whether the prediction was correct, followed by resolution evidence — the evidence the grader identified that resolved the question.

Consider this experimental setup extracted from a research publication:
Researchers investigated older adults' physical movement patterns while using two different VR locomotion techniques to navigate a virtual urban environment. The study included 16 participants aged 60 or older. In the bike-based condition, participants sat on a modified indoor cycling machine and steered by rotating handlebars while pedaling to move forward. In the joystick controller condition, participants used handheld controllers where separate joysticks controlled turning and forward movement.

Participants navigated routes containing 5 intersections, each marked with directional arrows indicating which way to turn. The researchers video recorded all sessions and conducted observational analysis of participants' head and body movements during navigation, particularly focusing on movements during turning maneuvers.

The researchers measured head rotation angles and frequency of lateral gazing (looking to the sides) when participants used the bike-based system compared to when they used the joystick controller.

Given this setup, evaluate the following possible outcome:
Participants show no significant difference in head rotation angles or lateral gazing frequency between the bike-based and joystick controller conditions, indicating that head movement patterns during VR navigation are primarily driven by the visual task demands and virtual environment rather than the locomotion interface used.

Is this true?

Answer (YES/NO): NO